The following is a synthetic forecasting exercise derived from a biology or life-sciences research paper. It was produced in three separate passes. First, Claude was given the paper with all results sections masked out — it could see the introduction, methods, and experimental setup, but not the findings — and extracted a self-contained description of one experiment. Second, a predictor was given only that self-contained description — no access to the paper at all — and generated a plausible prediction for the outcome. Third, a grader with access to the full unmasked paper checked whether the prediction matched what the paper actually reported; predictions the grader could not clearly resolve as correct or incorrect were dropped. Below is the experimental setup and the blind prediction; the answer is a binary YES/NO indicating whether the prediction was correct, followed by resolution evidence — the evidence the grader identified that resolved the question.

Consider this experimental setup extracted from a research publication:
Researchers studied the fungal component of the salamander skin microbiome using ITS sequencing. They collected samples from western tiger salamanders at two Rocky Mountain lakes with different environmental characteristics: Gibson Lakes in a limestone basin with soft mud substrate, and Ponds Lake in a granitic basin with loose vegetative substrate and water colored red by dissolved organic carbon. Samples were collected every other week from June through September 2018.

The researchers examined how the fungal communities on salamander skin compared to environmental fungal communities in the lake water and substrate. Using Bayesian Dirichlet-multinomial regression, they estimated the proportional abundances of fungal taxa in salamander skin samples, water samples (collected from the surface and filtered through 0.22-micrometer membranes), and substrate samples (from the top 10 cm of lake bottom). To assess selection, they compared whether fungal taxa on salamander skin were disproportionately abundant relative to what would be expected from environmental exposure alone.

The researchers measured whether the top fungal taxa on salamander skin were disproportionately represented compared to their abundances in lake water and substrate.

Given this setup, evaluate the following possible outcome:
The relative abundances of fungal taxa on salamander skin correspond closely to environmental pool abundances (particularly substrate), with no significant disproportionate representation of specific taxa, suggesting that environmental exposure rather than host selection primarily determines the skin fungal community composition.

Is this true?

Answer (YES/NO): NO